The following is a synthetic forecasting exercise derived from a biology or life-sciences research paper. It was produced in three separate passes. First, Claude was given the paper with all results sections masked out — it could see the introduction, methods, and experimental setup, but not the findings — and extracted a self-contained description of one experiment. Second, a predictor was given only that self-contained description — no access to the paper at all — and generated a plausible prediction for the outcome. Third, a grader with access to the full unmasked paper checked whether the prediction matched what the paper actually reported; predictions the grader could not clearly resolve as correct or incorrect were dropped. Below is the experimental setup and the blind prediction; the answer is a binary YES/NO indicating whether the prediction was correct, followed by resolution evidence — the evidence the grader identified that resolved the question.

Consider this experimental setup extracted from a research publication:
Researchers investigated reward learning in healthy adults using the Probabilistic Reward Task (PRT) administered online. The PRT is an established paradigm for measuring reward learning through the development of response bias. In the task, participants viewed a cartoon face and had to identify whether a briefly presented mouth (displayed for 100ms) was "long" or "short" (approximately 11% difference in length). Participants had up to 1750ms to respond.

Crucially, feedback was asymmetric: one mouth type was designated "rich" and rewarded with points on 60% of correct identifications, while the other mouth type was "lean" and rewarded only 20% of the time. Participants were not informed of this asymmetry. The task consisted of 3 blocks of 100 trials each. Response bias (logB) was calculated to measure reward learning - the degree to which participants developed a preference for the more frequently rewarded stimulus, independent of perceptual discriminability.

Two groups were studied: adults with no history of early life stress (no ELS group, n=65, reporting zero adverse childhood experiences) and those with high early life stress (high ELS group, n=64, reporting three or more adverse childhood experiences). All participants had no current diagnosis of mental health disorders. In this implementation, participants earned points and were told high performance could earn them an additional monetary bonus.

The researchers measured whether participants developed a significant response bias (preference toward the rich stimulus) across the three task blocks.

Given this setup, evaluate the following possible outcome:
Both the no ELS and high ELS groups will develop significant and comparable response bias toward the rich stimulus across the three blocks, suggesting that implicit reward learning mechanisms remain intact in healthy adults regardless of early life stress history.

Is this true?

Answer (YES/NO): NO